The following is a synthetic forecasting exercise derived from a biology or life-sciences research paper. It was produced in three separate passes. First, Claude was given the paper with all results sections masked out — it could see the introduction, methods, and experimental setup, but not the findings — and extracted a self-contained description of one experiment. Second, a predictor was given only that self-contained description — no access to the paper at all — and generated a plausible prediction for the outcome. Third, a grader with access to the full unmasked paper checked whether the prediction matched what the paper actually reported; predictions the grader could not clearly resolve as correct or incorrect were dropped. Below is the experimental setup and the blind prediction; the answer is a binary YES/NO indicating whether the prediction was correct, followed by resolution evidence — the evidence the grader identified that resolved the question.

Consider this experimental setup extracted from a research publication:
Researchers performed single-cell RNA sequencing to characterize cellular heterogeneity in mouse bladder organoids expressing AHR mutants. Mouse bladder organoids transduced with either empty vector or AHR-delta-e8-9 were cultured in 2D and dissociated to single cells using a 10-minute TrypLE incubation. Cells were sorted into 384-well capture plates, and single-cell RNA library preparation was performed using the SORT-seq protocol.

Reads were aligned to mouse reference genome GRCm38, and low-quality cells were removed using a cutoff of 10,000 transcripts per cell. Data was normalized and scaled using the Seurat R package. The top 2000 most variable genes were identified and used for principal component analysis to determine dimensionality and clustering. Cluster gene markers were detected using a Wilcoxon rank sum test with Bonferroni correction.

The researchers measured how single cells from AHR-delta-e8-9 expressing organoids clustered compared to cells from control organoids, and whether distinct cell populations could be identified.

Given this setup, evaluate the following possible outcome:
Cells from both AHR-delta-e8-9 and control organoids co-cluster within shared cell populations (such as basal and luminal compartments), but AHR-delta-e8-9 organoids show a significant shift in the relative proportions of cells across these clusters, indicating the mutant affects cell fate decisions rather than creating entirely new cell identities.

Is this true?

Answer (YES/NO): NO